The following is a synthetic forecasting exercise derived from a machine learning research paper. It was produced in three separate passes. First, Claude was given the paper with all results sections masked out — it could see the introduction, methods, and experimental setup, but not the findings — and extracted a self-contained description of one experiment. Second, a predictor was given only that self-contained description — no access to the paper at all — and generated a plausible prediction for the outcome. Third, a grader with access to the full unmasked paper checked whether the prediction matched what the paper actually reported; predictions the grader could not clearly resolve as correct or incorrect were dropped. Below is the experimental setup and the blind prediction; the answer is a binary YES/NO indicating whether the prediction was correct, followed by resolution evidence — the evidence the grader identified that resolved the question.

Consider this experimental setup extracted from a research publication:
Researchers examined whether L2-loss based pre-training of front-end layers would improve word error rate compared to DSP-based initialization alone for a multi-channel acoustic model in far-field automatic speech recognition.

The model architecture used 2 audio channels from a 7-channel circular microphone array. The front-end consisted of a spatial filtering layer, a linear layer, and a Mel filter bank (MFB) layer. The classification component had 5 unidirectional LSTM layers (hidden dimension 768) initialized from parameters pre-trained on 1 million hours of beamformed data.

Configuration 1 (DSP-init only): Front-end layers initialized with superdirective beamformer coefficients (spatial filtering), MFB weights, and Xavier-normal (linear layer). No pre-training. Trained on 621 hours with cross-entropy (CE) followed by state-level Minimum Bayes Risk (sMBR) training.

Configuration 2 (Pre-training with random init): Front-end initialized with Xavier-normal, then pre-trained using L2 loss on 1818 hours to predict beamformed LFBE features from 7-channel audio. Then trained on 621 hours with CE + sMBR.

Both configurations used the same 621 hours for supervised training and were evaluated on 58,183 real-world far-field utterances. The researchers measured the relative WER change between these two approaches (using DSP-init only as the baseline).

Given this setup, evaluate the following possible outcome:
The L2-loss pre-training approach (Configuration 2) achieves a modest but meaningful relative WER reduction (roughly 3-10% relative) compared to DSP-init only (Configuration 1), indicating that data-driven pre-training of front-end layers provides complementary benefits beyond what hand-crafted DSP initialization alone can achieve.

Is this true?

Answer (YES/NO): NO